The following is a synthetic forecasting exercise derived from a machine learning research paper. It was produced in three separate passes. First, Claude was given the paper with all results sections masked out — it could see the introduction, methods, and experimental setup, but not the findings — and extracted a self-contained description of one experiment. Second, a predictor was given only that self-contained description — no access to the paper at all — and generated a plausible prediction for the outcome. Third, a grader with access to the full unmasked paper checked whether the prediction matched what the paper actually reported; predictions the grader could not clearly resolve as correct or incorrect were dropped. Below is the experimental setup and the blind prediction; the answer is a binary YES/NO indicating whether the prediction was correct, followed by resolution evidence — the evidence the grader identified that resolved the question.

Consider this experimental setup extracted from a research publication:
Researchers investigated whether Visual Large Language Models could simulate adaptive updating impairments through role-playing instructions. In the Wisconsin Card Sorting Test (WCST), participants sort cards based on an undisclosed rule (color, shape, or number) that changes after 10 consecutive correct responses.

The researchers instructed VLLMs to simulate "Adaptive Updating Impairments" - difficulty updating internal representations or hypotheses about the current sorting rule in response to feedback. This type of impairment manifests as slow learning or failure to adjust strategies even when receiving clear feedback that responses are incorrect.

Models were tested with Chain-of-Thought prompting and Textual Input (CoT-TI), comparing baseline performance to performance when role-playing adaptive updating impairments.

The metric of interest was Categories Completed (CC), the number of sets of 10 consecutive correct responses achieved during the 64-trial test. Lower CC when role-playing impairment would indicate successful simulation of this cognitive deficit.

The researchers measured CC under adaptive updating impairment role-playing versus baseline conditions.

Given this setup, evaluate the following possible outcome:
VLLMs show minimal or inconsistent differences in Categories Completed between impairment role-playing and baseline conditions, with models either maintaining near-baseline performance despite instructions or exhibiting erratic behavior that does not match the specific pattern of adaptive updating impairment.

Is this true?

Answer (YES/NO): NO